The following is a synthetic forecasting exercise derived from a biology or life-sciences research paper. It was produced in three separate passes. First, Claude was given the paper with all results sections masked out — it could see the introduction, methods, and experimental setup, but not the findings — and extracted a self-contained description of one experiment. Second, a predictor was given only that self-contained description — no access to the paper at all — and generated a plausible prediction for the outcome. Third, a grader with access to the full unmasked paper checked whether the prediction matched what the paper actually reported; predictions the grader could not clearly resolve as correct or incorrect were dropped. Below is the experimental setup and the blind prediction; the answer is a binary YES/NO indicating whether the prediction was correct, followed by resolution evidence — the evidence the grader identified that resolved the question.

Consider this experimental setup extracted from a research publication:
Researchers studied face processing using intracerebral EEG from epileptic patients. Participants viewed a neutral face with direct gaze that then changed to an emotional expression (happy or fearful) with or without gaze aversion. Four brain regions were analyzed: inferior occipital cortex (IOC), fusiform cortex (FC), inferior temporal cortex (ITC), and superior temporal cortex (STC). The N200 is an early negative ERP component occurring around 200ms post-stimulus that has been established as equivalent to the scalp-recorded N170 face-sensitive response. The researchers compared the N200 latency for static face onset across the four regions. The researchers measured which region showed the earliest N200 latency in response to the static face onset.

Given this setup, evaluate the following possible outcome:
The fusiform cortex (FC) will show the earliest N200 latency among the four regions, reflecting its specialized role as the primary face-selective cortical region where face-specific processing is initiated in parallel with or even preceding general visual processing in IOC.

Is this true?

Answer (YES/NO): NO